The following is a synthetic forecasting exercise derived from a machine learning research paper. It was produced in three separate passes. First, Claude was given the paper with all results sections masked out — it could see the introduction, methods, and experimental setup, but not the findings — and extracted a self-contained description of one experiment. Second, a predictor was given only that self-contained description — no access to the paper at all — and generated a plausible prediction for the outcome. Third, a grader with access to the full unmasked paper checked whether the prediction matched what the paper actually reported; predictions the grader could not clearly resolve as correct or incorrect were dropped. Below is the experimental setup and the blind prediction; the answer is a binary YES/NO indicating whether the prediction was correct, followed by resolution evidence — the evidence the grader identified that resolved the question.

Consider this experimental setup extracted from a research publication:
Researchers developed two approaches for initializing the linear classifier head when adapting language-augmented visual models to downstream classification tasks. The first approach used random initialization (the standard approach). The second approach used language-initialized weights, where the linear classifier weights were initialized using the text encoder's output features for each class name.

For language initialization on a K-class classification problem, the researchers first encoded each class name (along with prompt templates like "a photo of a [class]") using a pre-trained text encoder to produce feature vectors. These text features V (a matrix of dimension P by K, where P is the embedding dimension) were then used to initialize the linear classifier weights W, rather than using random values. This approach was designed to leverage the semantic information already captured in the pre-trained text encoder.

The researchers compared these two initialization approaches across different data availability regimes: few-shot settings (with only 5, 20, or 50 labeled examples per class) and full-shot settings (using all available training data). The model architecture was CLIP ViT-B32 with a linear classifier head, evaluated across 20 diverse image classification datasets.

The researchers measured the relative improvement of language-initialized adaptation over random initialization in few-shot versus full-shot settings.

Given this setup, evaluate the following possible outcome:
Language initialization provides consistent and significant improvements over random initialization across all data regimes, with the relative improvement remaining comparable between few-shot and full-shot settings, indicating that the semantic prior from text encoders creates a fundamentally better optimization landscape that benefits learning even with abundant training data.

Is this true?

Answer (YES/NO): NO